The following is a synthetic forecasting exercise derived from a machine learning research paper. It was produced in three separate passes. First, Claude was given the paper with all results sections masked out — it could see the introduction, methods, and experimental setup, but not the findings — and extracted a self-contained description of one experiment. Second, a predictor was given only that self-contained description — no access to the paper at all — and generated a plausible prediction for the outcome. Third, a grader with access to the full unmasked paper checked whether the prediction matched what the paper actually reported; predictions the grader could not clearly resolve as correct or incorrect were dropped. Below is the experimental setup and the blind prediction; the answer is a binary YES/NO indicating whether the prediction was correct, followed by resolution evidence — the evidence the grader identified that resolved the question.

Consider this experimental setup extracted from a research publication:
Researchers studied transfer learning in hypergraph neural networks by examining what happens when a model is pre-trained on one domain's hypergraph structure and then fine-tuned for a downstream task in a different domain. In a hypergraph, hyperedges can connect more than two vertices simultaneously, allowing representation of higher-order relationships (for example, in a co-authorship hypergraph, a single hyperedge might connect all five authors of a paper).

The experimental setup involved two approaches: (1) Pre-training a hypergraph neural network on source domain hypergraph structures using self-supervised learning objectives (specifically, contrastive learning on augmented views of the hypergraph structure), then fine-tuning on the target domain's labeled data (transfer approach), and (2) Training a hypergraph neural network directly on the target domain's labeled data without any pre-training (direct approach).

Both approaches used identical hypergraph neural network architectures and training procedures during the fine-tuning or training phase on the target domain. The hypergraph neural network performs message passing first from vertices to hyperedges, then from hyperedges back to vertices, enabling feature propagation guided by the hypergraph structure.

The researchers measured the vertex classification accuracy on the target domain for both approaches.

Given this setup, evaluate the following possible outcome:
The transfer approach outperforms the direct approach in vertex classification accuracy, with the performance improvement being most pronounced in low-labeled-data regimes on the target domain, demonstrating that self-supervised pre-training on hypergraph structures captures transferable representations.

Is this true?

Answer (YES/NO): NO